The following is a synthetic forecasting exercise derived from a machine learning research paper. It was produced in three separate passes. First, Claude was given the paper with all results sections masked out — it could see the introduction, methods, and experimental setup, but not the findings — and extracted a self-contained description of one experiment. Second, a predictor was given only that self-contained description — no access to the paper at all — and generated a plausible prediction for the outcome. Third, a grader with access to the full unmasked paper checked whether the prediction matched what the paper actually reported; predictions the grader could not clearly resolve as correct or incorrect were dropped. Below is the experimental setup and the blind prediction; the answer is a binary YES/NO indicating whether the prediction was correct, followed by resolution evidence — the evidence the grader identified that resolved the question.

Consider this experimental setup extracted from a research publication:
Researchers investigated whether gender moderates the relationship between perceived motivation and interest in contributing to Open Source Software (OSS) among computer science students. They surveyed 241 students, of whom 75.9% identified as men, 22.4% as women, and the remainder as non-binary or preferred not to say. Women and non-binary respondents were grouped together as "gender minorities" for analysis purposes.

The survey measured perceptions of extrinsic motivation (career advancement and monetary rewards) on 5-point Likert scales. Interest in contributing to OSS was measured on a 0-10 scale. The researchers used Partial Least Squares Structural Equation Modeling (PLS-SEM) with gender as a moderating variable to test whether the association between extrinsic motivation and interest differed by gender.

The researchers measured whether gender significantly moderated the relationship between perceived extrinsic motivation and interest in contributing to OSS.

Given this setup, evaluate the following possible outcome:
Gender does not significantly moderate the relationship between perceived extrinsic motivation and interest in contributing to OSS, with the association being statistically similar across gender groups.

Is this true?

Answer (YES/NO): NO